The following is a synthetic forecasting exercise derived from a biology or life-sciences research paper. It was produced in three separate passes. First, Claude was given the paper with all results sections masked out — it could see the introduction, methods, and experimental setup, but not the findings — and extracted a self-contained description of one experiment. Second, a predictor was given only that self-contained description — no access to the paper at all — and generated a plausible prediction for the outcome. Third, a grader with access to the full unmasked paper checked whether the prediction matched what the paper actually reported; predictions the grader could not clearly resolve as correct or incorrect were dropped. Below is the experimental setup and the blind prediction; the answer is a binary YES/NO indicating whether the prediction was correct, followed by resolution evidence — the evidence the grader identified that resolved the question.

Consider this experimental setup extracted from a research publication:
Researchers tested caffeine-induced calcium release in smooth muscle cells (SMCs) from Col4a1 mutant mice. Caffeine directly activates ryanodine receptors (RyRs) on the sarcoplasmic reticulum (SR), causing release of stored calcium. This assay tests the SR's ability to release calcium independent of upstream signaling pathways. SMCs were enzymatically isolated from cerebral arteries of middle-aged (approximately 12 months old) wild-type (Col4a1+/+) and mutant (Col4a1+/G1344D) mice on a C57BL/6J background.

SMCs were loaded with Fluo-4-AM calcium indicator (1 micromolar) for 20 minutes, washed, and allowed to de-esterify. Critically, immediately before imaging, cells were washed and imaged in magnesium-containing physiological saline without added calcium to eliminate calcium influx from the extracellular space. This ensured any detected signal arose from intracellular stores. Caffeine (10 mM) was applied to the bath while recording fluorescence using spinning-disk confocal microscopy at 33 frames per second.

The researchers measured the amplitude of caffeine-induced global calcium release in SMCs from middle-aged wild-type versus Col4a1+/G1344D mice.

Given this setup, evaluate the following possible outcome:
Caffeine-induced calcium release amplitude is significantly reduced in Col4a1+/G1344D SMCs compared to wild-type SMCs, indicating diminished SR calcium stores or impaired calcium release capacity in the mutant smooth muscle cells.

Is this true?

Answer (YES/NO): YES